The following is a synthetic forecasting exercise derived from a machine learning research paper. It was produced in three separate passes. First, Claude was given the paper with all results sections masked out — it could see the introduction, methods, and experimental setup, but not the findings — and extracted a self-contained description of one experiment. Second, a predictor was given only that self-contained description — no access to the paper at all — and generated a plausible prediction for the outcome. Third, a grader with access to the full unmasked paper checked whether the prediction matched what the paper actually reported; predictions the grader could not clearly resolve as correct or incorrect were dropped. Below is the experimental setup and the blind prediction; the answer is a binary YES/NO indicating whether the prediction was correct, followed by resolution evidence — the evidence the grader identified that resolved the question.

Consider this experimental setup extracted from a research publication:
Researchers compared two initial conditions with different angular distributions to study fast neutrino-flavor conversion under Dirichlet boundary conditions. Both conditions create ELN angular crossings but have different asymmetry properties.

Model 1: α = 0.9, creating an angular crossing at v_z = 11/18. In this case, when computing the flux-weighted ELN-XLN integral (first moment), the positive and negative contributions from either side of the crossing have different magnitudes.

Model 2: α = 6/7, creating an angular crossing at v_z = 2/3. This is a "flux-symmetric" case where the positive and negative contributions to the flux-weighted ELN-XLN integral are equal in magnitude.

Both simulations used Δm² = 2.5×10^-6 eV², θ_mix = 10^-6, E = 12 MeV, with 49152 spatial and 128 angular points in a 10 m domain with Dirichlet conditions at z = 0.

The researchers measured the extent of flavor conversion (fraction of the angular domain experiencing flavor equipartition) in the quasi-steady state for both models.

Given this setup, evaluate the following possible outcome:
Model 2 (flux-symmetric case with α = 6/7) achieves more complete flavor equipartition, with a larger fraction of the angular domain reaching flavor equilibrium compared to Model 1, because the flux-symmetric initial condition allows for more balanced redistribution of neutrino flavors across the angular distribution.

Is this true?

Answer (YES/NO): YES